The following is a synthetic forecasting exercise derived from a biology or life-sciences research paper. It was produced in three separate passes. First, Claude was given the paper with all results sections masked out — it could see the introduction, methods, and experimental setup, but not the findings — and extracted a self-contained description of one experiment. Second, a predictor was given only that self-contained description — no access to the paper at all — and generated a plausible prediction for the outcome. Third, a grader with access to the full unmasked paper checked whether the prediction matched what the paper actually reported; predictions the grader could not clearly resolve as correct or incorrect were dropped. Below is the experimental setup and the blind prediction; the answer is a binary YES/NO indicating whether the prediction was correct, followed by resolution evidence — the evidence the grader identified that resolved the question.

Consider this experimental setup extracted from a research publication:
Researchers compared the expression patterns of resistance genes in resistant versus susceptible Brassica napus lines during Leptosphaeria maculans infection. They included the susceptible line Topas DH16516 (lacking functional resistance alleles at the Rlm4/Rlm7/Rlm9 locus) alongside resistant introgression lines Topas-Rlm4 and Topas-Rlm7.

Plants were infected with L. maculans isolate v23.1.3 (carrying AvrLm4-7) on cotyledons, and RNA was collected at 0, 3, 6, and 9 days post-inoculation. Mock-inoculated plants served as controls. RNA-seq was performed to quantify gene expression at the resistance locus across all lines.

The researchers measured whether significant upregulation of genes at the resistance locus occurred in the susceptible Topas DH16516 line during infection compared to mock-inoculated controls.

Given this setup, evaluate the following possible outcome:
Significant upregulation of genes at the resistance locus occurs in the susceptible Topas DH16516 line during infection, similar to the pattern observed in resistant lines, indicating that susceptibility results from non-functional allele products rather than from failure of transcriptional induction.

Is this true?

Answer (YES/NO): NO